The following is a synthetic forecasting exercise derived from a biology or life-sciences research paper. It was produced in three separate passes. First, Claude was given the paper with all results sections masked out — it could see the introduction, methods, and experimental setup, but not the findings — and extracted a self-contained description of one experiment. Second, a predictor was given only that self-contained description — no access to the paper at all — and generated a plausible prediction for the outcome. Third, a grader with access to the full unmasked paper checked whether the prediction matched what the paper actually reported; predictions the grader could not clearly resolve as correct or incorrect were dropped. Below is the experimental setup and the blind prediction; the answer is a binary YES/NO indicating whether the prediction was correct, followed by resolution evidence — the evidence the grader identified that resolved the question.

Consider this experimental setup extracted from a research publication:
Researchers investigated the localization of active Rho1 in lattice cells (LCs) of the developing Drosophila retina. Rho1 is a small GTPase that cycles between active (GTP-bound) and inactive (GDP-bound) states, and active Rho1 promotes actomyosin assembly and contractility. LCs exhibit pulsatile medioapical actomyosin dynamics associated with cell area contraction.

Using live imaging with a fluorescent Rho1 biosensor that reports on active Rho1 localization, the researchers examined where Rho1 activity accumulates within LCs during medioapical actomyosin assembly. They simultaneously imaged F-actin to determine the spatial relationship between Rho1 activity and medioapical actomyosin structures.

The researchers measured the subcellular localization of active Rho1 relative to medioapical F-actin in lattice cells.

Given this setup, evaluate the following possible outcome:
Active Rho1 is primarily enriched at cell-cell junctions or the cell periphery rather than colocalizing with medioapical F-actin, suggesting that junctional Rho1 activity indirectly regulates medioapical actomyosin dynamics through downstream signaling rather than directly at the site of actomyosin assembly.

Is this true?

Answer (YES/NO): NO